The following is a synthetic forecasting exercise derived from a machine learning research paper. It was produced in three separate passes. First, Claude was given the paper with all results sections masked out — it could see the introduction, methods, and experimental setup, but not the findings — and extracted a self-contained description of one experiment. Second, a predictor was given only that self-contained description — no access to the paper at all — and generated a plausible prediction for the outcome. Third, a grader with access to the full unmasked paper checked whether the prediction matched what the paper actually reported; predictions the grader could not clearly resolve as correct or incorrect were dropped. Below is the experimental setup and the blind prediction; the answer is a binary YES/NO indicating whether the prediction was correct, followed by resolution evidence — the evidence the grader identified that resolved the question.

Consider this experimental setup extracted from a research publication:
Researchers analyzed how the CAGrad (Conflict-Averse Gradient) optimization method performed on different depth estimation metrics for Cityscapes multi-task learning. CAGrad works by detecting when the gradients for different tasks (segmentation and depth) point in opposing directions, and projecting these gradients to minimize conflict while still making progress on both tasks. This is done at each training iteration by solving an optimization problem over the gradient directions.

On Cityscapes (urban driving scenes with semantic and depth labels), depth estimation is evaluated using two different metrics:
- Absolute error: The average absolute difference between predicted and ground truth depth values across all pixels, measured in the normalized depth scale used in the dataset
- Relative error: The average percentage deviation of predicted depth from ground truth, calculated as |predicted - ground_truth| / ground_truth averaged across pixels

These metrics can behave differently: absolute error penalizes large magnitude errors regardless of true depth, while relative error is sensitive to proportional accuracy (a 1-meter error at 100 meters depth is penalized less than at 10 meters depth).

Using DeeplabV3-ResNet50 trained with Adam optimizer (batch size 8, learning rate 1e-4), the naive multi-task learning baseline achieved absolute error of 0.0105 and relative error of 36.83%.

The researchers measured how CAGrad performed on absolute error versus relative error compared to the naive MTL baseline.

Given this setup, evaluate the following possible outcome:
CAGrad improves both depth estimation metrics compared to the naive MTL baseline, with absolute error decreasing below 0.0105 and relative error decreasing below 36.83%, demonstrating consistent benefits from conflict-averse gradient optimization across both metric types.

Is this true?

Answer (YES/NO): YES